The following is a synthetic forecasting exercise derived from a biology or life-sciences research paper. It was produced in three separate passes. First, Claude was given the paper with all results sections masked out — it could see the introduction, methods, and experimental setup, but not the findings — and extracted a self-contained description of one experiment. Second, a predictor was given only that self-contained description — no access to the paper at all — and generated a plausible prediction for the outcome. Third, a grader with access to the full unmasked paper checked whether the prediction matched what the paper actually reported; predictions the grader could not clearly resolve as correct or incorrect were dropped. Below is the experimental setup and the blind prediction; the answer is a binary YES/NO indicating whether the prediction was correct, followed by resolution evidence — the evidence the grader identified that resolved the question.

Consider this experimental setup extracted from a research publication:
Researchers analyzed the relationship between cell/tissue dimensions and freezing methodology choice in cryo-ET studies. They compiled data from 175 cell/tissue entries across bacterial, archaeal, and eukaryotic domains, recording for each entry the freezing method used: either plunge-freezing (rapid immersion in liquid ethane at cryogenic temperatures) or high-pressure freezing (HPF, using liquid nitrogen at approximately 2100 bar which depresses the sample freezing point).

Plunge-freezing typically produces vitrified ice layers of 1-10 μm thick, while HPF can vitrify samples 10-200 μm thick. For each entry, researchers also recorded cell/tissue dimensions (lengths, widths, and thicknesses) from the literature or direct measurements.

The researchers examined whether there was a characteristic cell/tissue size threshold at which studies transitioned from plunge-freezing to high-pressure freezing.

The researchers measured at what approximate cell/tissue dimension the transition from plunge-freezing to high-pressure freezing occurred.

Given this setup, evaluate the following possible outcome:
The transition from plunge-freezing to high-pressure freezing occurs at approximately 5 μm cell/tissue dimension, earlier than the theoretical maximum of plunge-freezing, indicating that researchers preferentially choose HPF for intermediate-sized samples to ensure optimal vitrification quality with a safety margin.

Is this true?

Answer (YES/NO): NO